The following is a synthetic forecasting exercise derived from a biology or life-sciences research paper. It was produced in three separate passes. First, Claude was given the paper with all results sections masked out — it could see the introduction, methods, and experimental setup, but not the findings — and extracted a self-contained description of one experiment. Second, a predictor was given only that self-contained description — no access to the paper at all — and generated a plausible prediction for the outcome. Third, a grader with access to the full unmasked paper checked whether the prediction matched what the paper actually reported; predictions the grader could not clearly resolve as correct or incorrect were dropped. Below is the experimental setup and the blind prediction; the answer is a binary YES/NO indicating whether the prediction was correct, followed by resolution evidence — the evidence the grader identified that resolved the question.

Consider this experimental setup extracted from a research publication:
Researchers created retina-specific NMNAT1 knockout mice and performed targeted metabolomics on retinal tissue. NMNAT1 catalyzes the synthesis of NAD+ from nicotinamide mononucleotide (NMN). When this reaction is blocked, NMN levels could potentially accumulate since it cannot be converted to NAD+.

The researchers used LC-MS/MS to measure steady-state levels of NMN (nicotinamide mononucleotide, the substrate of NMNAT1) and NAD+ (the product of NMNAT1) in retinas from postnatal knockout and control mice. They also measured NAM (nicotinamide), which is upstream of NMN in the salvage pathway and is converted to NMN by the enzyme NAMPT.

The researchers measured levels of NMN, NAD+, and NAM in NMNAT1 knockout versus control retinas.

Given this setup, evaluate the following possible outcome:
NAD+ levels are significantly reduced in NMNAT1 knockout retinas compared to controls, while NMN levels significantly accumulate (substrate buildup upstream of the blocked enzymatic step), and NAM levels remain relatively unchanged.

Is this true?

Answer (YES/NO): NO